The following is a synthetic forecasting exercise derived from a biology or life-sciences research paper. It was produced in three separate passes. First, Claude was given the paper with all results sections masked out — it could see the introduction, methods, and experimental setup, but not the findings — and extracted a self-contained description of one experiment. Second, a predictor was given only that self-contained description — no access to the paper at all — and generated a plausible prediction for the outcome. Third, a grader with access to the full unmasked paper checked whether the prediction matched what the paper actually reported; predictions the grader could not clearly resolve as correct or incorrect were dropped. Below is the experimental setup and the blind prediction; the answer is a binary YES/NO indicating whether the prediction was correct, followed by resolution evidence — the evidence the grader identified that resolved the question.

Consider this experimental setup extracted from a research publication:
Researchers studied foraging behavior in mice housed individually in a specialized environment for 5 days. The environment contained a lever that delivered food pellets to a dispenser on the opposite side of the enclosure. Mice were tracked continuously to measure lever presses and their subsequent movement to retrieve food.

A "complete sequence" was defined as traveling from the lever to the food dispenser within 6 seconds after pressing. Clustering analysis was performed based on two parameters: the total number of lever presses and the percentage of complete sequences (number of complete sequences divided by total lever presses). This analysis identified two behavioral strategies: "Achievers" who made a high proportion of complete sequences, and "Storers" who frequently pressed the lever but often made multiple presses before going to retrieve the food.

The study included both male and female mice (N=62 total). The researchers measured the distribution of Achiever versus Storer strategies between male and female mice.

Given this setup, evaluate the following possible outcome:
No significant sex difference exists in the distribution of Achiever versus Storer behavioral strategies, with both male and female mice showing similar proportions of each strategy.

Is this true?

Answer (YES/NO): NO